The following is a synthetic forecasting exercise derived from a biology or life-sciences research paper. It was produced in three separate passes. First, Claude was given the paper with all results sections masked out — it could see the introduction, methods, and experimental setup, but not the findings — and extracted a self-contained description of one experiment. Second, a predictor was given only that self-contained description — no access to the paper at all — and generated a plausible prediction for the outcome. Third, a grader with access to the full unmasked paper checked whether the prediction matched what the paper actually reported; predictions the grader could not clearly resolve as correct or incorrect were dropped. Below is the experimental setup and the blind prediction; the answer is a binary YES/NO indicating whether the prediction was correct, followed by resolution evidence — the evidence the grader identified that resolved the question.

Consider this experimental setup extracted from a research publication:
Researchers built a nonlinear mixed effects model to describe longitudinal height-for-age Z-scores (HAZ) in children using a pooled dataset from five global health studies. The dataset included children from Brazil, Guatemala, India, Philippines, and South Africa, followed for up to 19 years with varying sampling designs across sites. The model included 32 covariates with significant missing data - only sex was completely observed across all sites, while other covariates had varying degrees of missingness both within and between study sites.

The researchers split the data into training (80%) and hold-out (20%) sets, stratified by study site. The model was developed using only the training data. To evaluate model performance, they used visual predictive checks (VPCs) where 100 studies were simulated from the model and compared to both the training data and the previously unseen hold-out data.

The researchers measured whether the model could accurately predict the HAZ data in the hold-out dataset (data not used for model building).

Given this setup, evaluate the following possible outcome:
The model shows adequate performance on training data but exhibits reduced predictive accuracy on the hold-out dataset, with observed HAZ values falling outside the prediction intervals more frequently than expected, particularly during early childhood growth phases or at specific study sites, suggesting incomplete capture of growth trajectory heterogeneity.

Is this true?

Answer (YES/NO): NO